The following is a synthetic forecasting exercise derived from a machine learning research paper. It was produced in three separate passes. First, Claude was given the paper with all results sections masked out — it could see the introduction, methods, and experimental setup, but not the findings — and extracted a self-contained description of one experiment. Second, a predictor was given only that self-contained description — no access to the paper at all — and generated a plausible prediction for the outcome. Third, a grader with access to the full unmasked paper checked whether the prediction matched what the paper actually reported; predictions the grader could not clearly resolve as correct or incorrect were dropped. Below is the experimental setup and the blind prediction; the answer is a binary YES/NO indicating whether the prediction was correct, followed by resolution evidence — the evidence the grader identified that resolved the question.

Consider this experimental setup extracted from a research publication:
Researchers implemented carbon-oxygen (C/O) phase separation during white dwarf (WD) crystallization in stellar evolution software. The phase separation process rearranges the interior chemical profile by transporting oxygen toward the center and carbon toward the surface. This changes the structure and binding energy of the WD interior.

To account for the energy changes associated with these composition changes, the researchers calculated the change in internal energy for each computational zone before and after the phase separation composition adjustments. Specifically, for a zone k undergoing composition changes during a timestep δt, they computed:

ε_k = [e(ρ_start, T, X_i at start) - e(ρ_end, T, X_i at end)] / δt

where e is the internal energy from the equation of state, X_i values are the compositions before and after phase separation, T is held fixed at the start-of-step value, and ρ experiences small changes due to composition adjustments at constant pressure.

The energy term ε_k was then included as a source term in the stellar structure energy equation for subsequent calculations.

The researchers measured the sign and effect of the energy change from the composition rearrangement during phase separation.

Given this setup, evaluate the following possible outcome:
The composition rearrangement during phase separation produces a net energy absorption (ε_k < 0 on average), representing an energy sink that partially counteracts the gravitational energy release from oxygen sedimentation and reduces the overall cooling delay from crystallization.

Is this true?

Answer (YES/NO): NO